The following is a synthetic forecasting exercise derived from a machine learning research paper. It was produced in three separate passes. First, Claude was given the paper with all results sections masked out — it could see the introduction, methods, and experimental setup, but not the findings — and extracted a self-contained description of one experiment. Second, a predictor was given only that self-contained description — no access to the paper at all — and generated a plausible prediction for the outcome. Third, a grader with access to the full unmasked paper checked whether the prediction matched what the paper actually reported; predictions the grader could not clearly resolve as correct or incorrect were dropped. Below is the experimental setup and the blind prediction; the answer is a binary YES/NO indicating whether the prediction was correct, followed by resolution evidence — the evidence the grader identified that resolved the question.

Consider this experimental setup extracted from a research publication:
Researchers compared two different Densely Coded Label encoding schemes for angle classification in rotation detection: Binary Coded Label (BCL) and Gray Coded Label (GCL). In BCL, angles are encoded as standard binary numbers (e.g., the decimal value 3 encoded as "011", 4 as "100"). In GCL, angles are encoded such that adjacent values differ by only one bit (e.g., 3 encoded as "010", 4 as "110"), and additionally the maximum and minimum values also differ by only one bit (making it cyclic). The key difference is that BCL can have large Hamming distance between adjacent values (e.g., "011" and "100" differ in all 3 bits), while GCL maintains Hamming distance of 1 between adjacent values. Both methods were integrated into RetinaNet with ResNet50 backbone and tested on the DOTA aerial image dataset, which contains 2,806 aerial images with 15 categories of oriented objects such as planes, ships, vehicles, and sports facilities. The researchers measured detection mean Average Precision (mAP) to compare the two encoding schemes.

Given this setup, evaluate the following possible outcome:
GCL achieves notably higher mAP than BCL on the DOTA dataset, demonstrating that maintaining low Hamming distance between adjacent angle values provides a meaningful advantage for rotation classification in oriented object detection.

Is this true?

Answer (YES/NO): NO